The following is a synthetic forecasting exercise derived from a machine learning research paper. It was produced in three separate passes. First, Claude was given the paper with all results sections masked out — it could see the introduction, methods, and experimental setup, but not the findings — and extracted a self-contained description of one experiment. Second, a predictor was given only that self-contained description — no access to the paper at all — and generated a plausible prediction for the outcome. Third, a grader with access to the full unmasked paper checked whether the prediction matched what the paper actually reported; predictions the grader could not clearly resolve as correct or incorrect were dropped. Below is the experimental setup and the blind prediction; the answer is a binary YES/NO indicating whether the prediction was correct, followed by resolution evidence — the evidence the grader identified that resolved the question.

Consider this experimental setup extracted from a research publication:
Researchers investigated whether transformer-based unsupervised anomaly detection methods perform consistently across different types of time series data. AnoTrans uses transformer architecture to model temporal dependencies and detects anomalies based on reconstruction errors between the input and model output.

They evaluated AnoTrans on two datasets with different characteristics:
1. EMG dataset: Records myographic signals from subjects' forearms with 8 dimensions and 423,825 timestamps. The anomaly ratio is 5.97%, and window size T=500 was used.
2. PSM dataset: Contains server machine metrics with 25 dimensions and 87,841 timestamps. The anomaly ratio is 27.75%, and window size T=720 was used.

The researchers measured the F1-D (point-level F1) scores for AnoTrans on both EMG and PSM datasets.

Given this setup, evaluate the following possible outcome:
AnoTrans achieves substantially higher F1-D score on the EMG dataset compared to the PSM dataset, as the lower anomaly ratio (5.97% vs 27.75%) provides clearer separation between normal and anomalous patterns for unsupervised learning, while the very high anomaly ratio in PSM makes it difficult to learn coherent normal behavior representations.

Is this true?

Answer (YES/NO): YES